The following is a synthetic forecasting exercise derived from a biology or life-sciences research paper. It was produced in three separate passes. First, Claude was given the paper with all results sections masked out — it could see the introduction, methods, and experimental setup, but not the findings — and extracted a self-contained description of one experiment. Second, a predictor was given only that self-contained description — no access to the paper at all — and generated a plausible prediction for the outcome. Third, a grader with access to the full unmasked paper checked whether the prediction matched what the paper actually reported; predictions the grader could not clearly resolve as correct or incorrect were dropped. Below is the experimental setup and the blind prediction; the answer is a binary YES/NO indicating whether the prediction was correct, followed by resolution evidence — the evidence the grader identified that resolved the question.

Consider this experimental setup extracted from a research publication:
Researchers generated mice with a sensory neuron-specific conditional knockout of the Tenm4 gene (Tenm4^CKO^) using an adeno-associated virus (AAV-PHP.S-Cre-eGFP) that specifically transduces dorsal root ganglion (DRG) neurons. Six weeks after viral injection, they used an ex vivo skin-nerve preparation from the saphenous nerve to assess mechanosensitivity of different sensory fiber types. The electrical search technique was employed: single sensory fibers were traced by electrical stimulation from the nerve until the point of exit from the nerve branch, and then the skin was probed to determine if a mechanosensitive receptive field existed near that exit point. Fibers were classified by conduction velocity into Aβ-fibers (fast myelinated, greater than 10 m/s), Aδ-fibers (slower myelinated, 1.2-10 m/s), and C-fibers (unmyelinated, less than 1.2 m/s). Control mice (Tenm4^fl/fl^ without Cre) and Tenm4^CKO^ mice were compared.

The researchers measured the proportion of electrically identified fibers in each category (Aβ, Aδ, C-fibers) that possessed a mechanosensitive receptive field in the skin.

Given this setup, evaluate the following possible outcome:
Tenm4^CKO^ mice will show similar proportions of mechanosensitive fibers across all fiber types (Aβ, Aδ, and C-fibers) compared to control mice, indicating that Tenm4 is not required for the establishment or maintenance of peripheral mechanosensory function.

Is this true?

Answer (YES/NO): NO